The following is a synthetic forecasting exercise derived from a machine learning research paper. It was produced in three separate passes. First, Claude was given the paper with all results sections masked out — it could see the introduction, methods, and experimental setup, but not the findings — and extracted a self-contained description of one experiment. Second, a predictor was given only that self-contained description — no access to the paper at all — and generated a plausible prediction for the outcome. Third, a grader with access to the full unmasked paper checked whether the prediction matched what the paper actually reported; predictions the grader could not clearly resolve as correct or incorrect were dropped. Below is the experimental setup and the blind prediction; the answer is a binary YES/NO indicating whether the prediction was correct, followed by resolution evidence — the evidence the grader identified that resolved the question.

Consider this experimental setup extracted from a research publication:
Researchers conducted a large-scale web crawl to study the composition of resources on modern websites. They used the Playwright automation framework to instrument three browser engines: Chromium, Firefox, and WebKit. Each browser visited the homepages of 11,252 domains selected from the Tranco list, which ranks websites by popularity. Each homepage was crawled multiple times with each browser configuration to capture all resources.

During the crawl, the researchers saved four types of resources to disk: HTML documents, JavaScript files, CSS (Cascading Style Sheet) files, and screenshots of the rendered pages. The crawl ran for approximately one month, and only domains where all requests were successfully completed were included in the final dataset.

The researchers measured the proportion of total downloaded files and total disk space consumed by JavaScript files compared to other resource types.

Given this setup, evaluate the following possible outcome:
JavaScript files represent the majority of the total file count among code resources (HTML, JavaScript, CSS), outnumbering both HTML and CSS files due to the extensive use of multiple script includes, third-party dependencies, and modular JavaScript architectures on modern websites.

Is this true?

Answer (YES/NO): YES